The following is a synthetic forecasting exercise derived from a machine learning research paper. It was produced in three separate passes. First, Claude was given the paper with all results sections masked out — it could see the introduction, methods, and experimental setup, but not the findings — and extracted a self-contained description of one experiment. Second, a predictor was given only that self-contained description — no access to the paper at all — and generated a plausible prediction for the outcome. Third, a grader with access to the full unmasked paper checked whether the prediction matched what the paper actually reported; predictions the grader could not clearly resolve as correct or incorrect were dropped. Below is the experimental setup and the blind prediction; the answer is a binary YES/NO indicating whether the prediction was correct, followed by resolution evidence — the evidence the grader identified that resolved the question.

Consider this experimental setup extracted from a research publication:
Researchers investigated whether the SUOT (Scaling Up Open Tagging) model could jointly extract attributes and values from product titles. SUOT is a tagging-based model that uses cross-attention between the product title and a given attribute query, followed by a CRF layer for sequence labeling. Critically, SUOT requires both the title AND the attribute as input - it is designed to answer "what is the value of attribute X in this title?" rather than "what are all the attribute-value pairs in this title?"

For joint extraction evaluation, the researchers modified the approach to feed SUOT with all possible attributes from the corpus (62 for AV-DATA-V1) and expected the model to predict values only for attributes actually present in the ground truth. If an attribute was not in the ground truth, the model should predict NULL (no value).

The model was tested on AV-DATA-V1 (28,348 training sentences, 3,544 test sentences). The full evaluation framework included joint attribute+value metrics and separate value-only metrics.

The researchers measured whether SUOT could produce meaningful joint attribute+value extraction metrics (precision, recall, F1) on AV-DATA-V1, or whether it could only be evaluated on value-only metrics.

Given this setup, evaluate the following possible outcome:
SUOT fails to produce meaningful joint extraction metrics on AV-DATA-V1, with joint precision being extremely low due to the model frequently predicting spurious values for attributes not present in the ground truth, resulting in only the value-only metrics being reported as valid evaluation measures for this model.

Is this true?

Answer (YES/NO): YES